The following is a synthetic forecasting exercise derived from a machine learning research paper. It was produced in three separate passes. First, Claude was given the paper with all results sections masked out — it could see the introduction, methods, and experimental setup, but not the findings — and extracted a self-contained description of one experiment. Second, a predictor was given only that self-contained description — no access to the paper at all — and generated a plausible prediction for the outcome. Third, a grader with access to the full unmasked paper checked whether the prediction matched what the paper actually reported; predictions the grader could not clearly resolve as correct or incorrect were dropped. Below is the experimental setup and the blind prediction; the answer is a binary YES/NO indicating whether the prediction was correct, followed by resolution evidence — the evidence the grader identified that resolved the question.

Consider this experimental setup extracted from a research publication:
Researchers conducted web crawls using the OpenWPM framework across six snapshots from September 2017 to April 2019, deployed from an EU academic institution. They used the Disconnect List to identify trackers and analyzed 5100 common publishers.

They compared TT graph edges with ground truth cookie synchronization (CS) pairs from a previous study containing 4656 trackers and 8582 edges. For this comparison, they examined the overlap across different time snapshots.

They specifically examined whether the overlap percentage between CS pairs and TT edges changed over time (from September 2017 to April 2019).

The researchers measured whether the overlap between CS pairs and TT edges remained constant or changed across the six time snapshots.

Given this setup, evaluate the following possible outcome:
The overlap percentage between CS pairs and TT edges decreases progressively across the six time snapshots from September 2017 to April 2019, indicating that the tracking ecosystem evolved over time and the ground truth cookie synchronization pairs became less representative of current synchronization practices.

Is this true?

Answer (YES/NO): YES